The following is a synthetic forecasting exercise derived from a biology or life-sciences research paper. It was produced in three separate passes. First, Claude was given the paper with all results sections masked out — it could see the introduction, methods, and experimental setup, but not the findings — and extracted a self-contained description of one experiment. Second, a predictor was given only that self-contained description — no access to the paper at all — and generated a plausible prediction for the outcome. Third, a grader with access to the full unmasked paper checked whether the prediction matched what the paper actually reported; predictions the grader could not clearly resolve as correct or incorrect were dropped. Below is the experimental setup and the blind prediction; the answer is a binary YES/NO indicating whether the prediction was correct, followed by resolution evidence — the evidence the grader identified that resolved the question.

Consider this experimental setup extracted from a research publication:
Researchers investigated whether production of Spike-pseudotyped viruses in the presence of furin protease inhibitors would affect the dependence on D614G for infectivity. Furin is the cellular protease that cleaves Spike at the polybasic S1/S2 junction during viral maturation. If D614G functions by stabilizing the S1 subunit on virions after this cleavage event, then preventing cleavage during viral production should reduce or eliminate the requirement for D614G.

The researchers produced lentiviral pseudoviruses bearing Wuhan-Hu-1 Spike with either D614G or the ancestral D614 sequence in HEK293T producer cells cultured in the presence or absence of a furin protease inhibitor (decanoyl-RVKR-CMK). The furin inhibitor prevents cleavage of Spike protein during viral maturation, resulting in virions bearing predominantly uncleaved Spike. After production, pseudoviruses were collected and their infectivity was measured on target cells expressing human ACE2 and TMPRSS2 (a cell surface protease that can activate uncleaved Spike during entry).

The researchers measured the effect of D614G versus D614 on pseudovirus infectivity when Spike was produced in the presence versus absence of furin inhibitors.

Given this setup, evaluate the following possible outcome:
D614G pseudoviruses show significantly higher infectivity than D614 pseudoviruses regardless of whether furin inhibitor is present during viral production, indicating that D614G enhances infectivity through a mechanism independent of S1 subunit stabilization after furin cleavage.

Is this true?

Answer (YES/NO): NO